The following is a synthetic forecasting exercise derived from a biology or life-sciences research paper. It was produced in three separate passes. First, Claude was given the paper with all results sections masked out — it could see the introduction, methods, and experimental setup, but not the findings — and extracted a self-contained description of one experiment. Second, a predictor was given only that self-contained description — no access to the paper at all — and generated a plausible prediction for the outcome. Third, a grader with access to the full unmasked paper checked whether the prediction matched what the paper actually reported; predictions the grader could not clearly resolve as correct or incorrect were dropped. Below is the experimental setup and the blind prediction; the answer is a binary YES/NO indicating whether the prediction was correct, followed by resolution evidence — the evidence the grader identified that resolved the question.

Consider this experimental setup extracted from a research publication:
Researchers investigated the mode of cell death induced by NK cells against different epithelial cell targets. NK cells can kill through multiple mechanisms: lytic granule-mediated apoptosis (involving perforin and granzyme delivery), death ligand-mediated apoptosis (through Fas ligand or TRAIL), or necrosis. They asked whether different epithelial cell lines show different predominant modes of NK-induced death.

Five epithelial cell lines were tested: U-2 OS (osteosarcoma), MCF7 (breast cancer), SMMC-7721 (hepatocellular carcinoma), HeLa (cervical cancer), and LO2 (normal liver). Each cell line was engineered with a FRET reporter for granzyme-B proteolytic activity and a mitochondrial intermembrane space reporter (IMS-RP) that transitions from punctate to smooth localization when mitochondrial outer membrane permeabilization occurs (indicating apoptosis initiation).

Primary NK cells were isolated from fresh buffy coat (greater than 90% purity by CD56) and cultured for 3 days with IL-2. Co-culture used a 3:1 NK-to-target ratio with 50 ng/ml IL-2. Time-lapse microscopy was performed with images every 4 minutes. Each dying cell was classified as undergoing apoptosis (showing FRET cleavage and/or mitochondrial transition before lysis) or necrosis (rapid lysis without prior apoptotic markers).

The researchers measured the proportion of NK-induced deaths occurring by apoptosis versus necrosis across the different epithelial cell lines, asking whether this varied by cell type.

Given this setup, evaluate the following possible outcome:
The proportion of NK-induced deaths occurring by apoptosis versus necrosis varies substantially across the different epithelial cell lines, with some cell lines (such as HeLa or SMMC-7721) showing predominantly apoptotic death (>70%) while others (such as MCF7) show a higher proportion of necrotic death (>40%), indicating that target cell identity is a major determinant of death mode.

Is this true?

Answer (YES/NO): YES